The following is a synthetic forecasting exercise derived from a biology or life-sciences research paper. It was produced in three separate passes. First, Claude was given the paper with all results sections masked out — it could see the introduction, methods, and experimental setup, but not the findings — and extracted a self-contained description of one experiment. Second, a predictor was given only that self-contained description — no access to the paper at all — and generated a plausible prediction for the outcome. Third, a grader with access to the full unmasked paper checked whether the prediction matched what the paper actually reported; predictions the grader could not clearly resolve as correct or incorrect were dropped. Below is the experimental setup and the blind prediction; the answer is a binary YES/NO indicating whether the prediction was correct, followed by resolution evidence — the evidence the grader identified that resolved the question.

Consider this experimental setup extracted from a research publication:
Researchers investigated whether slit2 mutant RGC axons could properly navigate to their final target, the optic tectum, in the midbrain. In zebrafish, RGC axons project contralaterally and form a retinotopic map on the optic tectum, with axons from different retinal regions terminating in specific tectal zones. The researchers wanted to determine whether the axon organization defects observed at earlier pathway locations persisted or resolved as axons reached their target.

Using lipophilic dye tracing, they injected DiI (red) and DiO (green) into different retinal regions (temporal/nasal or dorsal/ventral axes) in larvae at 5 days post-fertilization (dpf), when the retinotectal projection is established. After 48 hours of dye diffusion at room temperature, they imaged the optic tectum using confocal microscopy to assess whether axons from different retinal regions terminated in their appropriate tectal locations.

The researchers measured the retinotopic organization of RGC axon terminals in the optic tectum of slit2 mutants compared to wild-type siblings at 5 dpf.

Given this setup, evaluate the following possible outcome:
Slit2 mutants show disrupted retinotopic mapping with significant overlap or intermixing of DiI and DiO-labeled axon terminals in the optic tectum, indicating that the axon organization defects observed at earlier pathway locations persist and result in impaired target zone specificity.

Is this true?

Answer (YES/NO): NO